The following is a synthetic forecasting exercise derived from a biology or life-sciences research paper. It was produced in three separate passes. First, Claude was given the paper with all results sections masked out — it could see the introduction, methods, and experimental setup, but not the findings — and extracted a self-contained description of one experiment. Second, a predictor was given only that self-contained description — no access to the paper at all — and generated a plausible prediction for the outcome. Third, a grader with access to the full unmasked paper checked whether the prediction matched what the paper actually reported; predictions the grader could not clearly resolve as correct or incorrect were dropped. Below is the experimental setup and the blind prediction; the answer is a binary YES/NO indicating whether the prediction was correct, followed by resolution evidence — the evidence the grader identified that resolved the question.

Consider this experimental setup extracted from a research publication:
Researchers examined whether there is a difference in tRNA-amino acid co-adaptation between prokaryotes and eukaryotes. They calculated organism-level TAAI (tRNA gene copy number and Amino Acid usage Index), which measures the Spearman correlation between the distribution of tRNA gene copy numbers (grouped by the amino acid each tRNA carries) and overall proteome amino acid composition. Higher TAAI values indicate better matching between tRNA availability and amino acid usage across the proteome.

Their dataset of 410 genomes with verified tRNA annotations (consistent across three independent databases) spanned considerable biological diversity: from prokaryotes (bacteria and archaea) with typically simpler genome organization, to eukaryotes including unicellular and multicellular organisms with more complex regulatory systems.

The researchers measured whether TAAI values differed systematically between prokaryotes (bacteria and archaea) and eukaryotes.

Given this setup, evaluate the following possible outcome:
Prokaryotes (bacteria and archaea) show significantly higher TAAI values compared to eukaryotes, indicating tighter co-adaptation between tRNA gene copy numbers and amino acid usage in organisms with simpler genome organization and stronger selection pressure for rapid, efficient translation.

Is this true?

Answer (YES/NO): NO